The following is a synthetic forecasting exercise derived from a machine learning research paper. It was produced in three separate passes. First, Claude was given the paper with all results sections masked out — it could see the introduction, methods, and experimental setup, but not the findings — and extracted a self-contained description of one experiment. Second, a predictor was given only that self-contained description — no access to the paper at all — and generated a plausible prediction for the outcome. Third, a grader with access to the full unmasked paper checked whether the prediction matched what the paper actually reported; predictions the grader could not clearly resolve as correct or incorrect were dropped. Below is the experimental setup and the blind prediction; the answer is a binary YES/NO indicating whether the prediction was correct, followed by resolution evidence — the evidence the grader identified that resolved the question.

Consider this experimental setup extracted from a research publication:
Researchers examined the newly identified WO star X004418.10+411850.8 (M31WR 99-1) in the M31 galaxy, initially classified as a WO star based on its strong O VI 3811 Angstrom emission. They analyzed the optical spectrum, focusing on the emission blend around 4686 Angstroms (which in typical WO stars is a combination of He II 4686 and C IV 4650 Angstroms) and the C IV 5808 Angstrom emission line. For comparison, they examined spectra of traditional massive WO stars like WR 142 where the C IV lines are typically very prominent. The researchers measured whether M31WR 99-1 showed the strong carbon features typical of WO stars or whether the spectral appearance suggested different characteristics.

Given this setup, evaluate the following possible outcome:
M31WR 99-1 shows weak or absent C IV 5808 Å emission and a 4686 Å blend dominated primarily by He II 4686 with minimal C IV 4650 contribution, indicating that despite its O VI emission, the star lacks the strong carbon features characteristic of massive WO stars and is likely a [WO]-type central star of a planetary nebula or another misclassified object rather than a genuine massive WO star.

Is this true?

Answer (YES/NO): NO